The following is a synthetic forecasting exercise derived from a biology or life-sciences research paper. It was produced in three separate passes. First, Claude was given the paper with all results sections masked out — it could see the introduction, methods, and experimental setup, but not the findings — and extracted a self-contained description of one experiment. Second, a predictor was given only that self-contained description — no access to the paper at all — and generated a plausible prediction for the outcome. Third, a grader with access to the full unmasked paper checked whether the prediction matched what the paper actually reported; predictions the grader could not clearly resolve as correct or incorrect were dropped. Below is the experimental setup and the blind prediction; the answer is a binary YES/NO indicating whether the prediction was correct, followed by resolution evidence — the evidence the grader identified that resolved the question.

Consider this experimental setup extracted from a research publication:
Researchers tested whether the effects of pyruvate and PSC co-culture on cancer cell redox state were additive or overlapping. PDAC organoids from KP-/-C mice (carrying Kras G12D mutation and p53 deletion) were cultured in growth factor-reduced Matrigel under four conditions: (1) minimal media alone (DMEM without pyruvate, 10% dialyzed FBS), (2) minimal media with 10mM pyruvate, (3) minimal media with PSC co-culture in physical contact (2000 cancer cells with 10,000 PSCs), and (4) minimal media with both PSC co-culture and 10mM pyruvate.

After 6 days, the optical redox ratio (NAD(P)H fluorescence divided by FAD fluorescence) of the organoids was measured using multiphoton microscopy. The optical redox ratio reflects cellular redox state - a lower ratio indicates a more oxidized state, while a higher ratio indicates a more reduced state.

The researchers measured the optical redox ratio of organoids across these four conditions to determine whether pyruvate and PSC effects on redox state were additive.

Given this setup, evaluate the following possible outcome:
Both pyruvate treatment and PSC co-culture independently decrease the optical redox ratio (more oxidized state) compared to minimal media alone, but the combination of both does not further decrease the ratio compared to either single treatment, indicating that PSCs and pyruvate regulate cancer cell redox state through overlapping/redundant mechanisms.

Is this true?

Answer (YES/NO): YES